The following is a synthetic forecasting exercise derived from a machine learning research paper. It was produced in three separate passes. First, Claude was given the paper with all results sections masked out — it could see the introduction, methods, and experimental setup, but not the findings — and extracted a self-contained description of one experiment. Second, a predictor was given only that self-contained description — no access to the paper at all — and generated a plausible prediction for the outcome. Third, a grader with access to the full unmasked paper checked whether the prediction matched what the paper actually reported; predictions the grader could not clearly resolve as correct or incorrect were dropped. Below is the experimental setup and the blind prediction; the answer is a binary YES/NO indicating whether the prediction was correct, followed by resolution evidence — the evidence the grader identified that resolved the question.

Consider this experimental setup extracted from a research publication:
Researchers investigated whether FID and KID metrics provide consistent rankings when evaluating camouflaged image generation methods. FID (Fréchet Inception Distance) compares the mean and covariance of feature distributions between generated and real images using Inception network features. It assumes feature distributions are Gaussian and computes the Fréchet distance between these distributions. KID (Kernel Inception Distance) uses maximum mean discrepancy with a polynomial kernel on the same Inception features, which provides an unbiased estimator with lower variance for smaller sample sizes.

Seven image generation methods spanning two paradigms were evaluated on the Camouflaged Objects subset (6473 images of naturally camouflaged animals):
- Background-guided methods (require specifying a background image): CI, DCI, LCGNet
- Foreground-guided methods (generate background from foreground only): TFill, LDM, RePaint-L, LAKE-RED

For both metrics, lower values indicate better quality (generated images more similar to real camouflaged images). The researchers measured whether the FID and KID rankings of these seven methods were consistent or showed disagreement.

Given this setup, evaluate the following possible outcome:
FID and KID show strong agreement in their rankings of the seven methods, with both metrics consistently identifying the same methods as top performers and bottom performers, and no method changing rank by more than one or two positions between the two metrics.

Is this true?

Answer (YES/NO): YES